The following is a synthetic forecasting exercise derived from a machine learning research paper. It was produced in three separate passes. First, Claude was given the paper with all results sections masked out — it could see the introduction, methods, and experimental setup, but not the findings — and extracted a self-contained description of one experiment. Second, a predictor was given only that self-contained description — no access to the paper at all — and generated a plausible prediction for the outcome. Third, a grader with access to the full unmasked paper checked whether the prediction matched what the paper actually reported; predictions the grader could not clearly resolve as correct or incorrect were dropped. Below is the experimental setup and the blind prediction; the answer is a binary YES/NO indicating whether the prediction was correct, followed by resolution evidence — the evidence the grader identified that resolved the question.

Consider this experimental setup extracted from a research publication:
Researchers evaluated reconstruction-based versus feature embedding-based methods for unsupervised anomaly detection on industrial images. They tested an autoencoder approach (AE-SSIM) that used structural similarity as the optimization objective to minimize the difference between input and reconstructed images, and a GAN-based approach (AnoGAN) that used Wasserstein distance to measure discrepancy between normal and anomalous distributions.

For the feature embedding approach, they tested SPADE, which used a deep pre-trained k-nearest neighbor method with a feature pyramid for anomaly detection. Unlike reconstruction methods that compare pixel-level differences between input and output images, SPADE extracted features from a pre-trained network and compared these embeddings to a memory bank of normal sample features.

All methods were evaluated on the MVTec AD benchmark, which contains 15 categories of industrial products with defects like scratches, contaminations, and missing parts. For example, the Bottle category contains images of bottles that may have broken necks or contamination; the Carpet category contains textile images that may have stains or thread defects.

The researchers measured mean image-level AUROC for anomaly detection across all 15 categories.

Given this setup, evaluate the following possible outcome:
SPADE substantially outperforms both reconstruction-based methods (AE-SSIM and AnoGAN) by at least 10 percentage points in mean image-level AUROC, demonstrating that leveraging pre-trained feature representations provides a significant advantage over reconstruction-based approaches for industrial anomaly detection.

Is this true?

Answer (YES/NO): YES